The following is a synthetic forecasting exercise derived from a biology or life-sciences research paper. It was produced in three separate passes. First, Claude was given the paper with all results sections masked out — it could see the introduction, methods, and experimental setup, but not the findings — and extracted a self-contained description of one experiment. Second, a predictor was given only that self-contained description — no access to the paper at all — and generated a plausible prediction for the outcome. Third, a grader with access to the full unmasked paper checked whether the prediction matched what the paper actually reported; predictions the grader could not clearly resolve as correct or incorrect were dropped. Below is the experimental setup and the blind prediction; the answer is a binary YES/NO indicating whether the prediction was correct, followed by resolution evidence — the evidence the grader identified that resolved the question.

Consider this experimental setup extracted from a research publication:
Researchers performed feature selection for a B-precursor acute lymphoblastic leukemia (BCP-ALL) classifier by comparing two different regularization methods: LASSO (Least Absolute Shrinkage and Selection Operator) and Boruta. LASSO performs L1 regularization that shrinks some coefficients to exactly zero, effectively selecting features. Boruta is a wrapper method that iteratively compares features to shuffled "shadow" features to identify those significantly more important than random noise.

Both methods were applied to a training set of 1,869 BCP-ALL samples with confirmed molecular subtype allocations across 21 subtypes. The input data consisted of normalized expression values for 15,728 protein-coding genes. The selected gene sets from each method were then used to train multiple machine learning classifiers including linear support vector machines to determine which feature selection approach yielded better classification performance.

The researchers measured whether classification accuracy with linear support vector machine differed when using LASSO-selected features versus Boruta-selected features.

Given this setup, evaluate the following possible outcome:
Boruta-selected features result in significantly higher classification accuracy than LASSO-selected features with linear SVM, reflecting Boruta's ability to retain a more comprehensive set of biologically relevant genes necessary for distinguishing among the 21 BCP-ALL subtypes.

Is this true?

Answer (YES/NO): NO